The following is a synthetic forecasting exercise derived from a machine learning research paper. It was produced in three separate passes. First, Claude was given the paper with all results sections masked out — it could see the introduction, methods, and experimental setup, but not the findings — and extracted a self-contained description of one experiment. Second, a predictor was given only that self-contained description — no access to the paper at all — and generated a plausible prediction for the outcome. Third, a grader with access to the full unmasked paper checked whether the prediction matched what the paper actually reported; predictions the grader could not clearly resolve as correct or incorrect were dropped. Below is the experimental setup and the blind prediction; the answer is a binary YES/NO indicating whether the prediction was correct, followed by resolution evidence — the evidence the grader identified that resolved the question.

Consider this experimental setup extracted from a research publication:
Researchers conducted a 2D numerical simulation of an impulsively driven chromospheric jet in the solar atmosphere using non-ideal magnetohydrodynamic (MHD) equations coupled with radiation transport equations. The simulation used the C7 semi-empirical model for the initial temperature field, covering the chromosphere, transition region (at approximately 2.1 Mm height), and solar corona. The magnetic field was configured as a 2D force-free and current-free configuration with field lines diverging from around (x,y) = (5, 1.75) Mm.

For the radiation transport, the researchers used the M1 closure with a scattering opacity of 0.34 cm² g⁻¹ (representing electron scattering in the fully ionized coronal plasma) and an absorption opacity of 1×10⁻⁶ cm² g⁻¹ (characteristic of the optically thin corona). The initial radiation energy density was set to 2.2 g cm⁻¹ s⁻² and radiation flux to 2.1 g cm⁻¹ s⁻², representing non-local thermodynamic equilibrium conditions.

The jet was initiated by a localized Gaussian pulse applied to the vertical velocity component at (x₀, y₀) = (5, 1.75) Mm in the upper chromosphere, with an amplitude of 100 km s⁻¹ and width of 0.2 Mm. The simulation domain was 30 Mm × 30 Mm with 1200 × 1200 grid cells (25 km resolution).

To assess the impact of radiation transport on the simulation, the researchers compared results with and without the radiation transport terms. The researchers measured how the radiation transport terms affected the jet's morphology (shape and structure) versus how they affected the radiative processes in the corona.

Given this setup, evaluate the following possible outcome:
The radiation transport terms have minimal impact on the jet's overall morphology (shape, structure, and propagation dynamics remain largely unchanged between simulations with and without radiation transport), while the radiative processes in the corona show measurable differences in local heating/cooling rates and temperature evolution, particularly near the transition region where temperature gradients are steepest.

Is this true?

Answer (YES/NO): NO